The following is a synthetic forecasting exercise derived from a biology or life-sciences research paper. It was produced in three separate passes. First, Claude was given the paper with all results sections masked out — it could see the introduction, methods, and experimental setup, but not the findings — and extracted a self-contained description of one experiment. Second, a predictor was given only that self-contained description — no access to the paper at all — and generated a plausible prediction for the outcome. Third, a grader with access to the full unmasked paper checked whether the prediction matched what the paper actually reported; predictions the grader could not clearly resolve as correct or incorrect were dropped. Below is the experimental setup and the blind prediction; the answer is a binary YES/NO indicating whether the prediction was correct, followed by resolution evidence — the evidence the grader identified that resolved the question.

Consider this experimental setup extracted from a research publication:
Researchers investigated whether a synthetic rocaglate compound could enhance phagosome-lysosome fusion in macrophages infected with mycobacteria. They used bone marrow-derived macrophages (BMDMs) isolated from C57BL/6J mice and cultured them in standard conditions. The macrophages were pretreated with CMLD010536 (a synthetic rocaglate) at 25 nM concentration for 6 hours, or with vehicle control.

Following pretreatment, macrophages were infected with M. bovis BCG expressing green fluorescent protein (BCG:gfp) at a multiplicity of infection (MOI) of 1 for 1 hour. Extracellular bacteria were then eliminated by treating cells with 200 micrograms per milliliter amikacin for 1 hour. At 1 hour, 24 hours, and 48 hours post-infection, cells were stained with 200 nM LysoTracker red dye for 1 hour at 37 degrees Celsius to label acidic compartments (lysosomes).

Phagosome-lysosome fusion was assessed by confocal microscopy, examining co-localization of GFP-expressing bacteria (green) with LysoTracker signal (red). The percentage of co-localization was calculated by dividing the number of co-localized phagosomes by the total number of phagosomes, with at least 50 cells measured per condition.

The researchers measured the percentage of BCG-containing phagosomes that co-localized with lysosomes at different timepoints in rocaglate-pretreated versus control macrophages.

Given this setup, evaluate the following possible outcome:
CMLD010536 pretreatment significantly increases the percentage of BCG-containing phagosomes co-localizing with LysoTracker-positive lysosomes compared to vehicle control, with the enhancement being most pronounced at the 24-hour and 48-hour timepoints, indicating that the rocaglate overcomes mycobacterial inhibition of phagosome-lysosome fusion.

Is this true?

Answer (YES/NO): YES